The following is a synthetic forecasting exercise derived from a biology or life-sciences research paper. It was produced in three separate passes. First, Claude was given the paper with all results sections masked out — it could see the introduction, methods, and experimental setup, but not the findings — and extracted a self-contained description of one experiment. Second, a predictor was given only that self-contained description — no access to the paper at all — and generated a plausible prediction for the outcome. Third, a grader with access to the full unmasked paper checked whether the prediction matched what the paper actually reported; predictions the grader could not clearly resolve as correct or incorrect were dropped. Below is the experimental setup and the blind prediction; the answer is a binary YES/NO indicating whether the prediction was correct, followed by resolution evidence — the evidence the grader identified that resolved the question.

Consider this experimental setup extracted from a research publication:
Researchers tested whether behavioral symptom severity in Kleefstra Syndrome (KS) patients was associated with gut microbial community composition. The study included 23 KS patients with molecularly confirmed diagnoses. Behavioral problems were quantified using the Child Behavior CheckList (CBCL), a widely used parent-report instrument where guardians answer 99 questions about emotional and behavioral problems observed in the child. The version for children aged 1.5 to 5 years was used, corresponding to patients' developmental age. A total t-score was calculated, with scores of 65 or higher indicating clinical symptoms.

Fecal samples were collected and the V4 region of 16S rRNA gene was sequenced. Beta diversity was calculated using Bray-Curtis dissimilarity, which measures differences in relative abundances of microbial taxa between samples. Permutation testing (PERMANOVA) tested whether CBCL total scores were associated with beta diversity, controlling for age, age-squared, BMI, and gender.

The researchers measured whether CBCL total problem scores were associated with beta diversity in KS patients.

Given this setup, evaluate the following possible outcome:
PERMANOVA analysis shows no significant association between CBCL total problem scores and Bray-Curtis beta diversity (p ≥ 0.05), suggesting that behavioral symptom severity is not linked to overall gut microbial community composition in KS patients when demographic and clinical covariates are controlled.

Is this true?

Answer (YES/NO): NO